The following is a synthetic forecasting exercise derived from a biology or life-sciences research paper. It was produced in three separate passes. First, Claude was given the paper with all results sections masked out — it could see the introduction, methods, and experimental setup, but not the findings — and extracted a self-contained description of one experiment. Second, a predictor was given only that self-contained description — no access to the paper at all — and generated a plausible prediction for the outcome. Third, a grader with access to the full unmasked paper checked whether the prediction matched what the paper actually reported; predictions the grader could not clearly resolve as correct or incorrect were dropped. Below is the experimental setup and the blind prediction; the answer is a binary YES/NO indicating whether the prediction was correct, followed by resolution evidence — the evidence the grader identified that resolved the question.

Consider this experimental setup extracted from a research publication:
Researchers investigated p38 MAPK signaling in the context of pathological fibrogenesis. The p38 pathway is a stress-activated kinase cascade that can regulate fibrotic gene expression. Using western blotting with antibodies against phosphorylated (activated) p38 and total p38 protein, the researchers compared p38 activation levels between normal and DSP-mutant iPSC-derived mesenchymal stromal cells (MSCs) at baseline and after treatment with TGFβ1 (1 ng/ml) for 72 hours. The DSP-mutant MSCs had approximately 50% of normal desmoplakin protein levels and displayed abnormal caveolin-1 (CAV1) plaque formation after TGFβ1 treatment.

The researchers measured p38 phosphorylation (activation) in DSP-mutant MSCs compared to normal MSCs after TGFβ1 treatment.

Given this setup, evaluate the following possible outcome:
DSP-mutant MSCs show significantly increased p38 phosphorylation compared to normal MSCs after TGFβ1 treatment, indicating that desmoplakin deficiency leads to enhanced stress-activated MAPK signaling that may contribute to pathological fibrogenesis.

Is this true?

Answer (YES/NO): YES